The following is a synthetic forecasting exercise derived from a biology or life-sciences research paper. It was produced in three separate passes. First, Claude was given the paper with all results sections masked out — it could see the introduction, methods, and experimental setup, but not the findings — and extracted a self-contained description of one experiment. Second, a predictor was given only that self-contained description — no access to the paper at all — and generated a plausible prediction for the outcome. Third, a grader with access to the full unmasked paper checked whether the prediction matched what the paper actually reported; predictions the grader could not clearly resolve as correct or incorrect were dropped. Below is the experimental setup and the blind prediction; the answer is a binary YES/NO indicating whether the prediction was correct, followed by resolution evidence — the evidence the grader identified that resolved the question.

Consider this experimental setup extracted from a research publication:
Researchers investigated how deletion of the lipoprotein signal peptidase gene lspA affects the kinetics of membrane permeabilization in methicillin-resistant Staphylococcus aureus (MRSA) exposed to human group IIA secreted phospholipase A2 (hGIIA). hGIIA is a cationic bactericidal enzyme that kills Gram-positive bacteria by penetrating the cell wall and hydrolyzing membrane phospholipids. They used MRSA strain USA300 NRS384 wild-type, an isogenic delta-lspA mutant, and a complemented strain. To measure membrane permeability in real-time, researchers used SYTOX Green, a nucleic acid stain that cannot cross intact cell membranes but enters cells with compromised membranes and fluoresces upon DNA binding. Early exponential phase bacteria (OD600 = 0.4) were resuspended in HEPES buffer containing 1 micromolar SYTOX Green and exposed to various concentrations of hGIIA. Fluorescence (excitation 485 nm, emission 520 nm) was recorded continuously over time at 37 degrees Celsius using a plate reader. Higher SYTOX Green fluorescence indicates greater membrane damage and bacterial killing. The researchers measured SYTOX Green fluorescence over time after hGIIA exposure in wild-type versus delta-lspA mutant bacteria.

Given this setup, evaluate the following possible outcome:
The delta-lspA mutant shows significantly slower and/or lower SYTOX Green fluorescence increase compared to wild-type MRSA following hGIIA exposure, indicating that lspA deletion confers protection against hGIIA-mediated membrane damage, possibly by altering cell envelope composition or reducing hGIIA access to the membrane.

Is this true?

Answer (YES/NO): NO